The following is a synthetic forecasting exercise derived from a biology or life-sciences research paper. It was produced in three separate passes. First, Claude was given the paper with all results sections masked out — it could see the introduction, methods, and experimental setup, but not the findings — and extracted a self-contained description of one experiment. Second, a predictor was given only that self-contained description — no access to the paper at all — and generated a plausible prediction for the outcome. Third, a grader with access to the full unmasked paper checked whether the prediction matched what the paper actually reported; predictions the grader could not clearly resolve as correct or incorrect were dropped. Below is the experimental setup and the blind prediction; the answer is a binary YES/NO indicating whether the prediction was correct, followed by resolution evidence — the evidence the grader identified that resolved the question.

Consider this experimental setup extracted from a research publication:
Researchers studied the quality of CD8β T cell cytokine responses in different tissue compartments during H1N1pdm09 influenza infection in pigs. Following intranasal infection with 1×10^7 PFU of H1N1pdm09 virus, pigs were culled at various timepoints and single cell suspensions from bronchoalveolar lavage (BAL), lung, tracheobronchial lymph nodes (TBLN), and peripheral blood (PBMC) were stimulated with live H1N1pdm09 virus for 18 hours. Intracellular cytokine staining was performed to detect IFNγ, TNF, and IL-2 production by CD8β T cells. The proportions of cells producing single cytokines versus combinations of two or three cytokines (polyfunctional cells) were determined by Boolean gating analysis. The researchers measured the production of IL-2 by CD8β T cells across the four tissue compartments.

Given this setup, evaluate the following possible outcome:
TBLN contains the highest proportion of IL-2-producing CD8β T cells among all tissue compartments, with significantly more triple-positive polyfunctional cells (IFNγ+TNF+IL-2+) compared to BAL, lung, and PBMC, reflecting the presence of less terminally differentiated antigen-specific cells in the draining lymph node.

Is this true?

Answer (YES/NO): NO